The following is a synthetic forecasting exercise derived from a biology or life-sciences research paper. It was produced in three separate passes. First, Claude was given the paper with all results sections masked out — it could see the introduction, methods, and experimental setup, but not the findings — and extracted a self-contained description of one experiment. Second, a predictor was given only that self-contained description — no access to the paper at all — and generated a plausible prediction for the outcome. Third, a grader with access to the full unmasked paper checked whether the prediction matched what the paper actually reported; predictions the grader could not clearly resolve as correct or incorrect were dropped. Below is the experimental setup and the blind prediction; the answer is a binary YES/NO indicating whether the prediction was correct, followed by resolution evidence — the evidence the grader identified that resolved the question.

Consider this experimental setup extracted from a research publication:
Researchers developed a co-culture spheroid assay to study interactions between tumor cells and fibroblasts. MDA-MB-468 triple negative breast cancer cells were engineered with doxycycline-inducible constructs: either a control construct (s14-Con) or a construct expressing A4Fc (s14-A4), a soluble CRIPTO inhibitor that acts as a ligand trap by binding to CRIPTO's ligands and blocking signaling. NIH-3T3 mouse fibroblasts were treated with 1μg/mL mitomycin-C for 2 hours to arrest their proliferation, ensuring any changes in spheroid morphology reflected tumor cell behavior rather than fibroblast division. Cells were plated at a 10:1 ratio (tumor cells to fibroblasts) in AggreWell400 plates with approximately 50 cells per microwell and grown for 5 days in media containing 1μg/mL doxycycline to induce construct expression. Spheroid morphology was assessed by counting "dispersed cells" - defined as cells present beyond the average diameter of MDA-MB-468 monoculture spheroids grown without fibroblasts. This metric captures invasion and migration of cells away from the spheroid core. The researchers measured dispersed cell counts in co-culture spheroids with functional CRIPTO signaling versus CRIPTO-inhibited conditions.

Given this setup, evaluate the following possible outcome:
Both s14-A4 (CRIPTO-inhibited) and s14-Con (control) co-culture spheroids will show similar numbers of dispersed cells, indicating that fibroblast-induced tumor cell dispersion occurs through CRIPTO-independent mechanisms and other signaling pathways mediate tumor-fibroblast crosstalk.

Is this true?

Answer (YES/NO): NO